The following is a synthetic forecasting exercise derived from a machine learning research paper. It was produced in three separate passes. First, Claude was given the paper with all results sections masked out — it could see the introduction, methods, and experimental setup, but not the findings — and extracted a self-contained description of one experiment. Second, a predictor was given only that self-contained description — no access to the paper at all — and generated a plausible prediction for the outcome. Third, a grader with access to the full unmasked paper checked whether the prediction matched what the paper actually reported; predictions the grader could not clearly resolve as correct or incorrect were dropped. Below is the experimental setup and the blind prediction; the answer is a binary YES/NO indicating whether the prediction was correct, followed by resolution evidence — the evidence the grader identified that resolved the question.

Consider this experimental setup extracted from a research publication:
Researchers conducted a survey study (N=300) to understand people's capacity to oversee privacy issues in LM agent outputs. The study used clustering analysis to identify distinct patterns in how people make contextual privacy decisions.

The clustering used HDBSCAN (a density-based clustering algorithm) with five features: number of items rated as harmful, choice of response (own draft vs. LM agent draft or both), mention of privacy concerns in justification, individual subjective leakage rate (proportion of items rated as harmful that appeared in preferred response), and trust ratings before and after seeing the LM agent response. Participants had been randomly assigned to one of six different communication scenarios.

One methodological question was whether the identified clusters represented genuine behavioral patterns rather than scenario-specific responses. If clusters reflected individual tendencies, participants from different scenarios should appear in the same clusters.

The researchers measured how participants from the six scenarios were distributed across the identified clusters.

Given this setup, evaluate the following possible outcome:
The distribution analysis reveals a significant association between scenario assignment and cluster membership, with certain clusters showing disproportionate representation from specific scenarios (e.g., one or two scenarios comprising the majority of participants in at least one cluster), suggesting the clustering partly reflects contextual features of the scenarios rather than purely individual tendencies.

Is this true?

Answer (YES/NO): NO